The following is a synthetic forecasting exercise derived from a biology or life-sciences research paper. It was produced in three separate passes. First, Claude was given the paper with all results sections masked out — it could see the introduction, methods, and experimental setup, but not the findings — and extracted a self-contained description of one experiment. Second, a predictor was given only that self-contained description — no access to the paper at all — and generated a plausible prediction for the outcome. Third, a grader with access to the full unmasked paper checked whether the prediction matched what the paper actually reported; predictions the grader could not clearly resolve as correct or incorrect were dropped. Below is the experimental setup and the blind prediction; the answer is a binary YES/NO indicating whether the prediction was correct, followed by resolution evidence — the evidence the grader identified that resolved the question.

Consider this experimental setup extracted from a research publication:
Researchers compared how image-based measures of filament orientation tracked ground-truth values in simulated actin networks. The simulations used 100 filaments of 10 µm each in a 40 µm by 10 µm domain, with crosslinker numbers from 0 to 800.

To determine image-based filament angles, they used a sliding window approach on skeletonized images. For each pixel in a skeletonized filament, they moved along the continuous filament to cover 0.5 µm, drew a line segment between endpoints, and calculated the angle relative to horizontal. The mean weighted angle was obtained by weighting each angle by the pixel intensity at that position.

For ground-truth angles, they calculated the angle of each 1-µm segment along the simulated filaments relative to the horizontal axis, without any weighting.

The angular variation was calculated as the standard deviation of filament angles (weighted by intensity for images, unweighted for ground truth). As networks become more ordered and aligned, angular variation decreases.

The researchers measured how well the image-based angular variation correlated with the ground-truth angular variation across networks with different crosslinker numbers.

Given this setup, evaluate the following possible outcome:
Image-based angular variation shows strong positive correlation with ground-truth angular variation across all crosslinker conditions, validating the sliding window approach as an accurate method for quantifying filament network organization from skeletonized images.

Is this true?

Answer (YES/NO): YES